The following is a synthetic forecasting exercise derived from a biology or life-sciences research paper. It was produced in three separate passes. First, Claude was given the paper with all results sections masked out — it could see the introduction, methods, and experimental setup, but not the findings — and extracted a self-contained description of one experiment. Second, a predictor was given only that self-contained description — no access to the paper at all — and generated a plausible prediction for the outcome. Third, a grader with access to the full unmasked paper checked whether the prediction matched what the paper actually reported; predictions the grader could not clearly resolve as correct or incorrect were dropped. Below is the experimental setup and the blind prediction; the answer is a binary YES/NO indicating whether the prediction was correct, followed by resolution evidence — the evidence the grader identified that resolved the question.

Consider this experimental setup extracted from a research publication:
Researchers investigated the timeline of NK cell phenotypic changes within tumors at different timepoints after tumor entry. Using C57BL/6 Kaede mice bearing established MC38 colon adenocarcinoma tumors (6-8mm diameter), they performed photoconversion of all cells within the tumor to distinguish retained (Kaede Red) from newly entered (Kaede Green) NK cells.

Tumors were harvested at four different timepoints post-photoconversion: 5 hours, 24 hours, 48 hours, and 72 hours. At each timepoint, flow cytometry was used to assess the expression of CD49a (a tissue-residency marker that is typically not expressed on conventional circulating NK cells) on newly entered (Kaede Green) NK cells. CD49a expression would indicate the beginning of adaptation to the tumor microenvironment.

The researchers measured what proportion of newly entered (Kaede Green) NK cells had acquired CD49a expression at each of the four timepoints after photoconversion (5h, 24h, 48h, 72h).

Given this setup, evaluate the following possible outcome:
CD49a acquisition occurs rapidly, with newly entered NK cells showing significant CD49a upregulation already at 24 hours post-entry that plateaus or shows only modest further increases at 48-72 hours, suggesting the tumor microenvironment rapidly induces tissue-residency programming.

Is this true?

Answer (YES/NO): NO